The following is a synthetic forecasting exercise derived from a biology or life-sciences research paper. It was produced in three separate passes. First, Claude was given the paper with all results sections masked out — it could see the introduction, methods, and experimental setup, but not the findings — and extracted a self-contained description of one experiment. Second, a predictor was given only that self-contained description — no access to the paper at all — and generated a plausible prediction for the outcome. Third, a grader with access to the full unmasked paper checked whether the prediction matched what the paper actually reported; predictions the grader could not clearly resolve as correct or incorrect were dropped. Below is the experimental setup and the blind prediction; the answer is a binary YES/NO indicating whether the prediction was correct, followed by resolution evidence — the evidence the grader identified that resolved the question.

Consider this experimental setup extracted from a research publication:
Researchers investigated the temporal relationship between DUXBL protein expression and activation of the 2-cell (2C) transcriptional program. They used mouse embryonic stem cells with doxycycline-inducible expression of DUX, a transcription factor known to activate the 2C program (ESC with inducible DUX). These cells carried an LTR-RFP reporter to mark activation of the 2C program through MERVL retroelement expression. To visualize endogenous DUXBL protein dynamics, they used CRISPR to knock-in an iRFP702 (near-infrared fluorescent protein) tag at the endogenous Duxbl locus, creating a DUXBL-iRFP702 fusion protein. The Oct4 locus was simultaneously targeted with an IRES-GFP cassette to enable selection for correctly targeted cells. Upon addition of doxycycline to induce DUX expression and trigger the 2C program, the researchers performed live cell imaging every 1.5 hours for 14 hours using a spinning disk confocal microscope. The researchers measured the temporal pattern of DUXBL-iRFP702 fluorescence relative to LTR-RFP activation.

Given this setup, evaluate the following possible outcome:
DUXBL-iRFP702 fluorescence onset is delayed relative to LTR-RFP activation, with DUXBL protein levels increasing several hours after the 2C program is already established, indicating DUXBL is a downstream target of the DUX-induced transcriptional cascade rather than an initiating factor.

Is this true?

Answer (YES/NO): NO